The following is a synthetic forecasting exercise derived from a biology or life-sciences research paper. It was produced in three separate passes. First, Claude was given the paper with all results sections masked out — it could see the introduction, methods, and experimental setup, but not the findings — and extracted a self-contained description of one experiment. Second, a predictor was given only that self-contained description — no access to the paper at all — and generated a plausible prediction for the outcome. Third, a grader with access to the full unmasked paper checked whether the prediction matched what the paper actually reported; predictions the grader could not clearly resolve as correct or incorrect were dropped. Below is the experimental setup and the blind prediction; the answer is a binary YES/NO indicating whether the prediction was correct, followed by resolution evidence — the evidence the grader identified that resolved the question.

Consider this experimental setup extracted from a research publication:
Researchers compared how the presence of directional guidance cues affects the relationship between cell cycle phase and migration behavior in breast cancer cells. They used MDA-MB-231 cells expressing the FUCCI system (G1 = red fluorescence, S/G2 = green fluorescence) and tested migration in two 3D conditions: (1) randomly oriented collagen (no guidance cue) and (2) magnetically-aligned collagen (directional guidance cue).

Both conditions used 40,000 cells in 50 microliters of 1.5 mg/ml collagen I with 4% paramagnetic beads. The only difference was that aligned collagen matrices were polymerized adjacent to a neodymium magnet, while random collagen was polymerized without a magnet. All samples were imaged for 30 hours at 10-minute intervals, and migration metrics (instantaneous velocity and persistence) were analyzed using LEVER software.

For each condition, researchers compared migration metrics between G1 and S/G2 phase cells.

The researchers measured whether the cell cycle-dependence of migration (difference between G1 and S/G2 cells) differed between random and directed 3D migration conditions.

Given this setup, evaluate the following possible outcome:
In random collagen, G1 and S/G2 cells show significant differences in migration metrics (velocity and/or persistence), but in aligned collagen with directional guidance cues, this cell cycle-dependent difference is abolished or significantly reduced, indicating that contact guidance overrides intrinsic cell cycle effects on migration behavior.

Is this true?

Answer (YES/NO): NO